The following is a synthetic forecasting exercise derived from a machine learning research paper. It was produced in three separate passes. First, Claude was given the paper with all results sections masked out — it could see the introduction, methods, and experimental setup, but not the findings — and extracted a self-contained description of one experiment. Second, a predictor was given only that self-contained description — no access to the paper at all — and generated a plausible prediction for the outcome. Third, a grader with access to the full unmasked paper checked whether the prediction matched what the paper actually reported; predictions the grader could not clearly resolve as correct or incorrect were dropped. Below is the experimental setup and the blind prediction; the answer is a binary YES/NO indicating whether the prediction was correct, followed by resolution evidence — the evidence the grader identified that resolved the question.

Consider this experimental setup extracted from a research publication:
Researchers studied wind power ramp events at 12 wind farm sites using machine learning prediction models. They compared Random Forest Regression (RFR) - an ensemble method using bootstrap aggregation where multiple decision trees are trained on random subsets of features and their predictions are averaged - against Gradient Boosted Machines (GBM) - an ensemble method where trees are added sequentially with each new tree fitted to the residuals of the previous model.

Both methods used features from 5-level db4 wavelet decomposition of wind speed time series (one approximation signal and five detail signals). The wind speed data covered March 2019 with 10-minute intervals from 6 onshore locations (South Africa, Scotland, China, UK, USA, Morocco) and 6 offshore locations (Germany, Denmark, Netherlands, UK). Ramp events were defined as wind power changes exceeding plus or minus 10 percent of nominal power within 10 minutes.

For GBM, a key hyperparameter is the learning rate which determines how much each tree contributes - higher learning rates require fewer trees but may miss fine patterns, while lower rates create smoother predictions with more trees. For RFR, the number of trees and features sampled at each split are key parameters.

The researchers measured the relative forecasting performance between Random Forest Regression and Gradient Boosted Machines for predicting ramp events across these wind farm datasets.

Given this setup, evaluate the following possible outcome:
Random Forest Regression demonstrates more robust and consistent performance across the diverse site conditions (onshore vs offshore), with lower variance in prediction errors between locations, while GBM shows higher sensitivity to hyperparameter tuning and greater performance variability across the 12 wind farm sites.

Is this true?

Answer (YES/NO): NO